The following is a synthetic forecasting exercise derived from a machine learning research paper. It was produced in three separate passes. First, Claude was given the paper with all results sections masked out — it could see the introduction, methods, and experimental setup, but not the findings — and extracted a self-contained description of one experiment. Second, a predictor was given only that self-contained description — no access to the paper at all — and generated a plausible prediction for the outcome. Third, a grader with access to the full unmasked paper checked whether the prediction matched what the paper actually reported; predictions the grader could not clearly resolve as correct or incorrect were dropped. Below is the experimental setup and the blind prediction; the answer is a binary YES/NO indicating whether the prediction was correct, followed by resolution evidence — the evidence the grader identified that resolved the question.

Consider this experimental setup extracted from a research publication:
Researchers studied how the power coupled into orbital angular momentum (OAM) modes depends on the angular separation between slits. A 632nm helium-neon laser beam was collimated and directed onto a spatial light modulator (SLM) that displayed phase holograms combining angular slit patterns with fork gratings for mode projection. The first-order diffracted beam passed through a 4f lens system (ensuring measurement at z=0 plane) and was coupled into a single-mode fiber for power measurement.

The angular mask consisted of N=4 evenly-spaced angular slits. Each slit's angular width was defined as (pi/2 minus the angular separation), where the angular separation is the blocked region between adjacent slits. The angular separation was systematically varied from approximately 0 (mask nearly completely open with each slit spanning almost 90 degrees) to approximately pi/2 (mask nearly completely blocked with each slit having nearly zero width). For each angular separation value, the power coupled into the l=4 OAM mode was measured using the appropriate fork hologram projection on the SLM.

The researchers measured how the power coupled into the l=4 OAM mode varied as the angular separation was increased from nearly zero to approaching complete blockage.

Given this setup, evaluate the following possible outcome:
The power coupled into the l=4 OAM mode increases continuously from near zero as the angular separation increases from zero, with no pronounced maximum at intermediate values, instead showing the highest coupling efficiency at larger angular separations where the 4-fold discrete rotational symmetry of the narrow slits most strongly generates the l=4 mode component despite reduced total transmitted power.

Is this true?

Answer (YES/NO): NO